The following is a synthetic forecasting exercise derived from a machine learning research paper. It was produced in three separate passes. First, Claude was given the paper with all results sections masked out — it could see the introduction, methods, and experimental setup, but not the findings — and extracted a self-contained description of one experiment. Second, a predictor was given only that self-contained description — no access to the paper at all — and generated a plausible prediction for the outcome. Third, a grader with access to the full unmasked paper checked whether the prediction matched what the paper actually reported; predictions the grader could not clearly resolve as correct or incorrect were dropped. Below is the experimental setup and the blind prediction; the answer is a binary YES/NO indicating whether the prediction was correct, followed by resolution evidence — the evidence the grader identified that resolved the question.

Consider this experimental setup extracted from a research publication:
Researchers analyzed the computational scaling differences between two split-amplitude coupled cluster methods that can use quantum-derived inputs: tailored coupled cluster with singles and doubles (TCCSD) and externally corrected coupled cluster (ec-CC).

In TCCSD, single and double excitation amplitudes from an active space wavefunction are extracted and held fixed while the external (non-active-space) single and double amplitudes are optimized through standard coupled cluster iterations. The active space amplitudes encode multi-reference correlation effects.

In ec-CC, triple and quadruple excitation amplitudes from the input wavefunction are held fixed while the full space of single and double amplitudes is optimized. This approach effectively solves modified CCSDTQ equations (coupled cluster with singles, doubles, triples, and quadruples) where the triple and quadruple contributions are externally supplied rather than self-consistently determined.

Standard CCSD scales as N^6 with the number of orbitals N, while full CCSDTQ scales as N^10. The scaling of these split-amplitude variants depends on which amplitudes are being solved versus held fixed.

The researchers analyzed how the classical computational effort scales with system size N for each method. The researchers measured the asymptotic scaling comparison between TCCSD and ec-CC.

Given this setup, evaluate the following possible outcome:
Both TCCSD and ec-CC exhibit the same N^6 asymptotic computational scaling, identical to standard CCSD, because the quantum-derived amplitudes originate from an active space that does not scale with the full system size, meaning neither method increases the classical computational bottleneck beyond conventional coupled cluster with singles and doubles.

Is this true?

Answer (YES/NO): NO